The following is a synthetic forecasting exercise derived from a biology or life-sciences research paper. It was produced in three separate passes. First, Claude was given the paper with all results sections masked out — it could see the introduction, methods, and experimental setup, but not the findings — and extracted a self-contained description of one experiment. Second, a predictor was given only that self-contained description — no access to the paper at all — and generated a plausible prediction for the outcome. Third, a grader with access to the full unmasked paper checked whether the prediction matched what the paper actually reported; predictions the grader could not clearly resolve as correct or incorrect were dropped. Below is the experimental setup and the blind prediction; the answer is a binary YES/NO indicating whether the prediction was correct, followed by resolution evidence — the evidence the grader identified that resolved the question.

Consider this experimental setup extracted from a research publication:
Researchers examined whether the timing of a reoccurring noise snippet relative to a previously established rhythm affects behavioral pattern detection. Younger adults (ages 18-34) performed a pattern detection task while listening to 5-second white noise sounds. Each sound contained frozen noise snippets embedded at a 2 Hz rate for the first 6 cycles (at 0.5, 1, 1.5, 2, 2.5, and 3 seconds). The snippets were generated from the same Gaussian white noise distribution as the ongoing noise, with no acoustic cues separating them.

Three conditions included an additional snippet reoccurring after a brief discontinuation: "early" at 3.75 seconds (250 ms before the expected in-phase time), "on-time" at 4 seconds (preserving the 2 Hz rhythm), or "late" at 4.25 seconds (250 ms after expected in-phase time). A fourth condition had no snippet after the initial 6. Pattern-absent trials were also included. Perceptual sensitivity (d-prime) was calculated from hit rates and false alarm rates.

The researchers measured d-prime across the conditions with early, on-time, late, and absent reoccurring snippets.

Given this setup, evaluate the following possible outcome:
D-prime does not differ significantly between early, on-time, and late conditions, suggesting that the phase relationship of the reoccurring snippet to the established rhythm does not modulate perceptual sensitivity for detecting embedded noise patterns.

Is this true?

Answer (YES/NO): YES